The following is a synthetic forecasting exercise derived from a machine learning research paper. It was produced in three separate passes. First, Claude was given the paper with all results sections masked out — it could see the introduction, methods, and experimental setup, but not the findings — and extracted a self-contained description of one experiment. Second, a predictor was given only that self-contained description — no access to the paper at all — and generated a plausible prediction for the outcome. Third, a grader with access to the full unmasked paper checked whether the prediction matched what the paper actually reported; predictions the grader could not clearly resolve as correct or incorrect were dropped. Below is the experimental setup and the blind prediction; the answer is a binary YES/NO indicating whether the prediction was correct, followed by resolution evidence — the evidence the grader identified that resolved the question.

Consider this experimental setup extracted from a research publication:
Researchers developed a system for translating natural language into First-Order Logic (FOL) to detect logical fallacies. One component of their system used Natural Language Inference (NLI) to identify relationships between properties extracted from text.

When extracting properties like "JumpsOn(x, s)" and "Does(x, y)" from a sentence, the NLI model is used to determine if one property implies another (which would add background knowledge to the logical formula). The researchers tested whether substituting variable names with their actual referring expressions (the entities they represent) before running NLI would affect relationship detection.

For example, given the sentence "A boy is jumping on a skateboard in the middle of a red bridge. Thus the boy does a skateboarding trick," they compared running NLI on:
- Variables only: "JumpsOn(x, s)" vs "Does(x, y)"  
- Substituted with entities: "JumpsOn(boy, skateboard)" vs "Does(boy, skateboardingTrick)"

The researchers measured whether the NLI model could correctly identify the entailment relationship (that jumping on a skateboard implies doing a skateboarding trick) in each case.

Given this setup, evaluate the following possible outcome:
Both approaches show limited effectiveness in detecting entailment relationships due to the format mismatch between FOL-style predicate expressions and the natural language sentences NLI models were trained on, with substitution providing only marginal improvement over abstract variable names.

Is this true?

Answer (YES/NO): NO